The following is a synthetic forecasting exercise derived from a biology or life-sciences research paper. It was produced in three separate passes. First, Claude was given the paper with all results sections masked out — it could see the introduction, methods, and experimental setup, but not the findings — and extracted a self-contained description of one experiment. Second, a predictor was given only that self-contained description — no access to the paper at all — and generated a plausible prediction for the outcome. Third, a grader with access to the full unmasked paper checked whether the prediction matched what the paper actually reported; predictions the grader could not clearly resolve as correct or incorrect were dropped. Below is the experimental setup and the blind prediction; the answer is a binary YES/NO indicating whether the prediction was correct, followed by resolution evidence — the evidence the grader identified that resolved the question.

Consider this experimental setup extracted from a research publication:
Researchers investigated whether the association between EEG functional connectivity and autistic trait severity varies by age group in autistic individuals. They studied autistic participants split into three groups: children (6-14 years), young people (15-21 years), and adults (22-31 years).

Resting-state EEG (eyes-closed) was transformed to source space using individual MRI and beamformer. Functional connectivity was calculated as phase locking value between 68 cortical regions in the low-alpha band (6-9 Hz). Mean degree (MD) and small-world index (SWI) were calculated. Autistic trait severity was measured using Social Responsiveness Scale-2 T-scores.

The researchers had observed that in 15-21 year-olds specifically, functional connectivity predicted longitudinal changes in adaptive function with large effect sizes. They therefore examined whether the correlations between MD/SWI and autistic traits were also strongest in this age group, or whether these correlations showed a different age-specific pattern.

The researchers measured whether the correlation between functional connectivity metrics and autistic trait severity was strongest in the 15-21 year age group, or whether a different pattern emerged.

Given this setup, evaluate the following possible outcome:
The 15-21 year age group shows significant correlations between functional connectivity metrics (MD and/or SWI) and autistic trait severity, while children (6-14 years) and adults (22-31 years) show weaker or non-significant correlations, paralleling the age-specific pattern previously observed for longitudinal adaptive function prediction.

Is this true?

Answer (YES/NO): NO